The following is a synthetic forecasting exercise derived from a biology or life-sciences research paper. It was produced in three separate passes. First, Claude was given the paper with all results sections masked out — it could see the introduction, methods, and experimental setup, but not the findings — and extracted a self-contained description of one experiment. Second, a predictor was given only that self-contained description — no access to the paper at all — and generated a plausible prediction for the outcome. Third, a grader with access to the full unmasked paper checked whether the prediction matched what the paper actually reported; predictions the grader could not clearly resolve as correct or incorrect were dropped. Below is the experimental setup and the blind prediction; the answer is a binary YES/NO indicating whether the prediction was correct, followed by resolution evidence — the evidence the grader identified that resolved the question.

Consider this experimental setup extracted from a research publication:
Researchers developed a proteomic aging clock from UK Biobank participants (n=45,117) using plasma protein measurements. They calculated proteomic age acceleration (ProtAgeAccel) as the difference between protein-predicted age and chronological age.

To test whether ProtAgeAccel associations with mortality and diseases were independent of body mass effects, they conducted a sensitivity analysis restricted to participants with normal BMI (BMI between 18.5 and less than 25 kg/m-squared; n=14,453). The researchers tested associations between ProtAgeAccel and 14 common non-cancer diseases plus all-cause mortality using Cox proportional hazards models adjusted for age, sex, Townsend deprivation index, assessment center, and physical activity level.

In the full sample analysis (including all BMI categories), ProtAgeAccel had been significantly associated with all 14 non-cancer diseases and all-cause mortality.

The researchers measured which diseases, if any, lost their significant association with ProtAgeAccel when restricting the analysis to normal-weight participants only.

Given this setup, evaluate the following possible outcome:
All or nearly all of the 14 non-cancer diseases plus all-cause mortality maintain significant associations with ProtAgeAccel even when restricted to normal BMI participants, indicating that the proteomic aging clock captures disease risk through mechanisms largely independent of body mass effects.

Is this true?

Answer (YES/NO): YES